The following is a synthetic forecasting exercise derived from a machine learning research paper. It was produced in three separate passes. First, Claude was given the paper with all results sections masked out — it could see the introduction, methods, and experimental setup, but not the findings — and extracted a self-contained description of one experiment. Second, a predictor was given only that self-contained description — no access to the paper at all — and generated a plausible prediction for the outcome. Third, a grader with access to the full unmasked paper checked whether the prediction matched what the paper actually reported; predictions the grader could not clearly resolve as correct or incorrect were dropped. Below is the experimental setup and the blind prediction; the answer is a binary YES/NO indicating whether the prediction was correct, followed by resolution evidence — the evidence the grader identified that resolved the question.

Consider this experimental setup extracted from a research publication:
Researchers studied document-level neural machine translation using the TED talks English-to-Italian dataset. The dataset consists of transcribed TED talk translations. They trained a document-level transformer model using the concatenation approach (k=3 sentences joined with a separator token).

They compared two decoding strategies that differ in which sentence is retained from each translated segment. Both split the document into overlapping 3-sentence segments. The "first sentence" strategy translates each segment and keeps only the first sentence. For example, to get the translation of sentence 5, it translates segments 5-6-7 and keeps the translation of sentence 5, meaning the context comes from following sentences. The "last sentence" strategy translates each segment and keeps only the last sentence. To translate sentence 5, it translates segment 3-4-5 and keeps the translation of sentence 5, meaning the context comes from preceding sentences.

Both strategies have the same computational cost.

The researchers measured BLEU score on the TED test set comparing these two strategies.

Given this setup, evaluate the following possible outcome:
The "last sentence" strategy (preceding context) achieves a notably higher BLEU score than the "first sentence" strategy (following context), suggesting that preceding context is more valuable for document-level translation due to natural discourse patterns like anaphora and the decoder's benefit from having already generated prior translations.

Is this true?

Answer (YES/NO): NO